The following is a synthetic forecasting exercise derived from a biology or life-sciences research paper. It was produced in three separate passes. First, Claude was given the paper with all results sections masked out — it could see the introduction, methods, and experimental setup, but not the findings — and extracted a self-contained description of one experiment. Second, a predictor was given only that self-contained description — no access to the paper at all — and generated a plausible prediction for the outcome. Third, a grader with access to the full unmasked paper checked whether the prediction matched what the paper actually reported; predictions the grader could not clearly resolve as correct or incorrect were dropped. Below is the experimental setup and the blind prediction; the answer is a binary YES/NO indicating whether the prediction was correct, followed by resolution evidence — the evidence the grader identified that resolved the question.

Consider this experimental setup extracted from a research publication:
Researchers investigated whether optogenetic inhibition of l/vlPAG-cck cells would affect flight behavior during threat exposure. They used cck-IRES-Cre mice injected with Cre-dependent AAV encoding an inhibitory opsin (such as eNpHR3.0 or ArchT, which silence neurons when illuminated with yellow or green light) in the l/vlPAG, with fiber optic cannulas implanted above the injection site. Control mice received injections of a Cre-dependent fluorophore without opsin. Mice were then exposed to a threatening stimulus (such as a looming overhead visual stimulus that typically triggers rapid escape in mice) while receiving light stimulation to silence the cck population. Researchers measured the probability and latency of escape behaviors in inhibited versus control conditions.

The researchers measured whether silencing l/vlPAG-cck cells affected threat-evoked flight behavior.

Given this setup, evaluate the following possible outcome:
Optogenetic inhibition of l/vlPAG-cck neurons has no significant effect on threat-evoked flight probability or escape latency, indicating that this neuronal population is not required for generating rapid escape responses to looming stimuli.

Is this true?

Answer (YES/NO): NO